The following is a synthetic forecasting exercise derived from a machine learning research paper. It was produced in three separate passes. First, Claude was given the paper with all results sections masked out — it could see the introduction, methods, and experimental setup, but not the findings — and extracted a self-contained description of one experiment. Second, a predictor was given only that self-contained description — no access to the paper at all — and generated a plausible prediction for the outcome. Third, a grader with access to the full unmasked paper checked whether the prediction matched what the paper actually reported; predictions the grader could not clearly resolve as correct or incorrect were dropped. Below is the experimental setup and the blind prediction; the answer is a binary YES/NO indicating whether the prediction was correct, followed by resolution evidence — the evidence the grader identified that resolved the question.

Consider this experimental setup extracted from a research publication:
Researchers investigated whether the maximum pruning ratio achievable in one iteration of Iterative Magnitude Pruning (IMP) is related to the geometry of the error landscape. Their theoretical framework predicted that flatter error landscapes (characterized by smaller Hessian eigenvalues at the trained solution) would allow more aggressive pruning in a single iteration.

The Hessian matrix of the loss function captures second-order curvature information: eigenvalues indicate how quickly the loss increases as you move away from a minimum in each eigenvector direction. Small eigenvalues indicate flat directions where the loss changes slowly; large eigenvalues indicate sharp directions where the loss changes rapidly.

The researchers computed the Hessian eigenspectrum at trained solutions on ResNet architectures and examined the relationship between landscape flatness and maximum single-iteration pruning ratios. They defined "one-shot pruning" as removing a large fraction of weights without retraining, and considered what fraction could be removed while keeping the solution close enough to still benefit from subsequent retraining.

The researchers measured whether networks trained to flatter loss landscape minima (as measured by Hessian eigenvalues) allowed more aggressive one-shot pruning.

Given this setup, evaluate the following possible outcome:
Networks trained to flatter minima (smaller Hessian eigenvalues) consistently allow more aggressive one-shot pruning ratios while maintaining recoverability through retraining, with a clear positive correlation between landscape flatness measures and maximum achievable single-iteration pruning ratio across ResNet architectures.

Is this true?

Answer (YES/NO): YES